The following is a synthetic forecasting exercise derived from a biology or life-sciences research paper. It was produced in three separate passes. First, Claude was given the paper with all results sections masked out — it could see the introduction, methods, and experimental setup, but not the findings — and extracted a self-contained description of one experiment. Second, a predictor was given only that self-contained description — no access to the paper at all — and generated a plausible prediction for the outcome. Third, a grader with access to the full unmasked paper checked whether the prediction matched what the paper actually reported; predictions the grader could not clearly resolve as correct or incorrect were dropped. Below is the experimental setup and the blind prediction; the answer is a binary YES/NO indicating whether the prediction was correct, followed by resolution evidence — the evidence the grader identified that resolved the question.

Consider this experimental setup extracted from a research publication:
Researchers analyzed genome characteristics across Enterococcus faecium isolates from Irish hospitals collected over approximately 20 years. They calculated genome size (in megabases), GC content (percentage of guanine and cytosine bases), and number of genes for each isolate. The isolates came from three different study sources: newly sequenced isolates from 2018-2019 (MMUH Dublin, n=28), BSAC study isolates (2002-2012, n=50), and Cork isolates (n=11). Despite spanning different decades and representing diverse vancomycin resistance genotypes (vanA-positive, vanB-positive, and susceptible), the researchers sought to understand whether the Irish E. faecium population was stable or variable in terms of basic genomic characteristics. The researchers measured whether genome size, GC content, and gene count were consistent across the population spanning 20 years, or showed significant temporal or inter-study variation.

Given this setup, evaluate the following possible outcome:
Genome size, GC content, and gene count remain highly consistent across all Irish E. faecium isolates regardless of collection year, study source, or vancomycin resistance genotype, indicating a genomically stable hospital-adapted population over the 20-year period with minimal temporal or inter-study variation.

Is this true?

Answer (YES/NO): YES